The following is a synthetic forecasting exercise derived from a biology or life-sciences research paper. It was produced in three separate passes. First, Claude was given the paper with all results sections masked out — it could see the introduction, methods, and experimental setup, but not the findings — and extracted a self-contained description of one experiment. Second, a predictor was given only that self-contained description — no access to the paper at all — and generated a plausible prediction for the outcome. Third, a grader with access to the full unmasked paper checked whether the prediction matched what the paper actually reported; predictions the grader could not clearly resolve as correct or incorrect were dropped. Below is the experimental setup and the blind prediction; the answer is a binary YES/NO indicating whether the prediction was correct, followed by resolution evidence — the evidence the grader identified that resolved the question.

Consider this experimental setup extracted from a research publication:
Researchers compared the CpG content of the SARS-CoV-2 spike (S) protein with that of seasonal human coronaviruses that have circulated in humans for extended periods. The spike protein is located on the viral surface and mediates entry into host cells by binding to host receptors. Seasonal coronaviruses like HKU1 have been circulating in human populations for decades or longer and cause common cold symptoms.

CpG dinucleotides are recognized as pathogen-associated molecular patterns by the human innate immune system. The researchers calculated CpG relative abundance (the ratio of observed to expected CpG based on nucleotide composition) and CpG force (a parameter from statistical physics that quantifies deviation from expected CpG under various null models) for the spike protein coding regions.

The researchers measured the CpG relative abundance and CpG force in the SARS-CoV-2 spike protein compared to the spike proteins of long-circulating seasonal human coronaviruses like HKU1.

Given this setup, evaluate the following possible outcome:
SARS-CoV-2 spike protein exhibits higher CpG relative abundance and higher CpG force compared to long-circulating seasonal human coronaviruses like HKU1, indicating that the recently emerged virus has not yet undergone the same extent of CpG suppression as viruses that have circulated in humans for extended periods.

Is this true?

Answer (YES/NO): NO